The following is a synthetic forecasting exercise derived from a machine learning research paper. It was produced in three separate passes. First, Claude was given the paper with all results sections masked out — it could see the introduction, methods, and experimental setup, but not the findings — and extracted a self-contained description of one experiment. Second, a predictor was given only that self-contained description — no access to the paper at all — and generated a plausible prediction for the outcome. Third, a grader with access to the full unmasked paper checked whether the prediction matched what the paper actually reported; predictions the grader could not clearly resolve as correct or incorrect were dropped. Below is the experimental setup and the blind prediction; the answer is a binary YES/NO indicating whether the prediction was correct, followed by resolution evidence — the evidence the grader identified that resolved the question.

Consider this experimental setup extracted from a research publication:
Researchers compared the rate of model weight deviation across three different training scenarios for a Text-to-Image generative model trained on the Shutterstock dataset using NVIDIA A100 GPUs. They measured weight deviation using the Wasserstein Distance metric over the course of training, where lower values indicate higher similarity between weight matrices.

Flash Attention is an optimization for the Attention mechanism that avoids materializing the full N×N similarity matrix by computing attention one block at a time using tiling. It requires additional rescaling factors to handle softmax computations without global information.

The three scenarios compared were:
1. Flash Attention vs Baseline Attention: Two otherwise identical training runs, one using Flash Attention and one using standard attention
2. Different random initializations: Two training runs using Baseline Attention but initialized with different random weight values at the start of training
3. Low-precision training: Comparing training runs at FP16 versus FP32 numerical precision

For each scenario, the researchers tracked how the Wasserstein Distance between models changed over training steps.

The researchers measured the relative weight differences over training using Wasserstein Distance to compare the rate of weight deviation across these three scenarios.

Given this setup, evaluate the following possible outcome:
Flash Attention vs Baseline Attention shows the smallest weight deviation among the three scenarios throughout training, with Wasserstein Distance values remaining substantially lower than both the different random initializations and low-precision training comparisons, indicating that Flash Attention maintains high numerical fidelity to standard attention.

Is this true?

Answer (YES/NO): NO